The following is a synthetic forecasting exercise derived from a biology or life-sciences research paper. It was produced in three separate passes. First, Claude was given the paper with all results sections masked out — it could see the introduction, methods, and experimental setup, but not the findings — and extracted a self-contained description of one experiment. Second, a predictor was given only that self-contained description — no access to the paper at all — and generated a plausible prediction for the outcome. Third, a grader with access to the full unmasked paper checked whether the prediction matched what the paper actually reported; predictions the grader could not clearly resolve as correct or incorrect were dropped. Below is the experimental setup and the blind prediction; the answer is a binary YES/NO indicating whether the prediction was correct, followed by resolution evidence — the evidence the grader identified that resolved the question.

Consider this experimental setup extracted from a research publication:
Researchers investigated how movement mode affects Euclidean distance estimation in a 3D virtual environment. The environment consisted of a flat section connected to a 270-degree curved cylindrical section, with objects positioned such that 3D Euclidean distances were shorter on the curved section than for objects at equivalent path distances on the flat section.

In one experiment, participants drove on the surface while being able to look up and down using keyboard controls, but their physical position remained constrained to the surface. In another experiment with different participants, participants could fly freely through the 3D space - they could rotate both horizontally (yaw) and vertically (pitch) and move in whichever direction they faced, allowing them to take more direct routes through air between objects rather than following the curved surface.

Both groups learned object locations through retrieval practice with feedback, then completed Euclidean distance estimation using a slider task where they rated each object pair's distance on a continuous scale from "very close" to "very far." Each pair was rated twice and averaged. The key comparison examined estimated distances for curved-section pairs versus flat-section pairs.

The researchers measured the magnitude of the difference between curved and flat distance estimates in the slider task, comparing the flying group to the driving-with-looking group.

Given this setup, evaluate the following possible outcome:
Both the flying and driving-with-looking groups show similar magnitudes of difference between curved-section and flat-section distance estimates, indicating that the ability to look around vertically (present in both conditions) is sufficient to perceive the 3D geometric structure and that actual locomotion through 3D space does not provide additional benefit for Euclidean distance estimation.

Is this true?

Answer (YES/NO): NO